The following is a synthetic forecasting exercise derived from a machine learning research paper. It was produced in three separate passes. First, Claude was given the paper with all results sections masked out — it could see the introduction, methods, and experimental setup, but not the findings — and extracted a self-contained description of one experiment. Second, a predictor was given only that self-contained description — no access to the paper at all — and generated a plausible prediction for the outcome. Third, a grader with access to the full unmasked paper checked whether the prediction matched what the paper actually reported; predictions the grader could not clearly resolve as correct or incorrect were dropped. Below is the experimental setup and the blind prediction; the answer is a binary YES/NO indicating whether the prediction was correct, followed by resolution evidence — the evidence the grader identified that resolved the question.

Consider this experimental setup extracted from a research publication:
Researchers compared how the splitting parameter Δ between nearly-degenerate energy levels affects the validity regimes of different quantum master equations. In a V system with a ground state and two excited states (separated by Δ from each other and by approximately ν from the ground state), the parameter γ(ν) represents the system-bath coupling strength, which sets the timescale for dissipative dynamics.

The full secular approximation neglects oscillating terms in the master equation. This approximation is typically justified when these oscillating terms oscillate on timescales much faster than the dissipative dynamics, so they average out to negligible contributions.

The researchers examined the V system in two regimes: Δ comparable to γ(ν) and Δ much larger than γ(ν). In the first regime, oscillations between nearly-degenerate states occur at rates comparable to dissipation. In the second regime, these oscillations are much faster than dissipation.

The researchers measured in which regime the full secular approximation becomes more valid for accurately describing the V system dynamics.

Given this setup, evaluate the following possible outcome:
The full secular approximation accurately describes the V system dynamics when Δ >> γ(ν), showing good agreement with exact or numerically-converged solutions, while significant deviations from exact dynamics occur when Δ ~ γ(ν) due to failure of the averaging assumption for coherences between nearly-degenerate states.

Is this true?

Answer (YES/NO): YES